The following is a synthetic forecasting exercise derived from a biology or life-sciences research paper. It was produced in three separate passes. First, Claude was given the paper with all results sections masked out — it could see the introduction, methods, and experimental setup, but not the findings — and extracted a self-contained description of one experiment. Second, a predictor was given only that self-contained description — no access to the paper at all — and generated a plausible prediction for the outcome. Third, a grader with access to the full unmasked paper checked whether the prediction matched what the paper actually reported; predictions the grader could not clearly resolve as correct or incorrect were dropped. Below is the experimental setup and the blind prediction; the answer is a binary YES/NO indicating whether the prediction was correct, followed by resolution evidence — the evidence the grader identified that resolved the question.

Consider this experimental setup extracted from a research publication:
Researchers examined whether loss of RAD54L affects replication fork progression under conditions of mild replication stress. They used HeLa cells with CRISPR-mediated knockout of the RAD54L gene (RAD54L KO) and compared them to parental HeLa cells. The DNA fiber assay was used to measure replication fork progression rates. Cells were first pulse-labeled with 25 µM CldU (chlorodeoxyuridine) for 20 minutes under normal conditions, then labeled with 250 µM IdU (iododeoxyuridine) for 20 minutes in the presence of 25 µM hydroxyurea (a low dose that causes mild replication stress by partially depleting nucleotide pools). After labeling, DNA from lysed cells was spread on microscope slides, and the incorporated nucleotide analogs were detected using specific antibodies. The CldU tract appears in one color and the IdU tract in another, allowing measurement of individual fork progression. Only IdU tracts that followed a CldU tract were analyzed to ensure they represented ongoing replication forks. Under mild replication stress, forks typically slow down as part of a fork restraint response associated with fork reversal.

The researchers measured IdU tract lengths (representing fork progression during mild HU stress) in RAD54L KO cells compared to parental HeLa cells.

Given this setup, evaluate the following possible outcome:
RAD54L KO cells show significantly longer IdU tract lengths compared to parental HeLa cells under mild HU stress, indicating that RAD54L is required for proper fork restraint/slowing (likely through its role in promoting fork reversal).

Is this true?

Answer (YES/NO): YES